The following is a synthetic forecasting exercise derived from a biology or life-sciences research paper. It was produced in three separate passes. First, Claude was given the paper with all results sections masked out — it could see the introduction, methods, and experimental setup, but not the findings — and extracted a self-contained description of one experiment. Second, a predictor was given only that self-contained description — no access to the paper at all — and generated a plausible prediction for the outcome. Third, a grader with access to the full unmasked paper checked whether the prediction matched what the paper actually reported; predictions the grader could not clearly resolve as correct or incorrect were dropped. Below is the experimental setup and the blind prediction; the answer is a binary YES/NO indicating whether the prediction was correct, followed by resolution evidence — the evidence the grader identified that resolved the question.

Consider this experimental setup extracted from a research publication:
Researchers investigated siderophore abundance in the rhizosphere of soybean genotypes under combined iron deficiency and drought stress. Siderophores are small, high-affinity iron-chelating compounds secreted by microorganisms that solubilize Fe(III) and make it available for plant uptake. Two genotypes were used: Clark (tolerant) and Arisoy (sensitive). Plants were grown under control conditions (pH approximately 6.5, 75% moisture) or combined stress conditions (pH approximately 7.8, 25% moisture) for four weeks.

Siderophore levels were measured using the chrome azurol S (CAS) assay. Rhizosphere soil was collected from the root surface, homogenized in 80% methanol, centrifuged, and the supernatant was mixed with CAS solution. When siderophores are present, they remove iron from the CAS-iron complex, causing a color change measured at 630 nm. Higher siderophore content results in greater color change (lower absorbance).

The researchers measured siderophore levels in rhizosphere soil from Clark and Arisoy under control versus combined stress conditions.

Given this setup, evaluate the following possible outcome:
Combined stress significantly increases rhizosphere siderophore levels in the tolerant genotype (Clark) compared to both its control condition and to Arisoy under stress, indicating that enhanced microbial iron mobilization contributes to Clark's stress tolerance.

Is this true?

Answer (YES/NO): YES